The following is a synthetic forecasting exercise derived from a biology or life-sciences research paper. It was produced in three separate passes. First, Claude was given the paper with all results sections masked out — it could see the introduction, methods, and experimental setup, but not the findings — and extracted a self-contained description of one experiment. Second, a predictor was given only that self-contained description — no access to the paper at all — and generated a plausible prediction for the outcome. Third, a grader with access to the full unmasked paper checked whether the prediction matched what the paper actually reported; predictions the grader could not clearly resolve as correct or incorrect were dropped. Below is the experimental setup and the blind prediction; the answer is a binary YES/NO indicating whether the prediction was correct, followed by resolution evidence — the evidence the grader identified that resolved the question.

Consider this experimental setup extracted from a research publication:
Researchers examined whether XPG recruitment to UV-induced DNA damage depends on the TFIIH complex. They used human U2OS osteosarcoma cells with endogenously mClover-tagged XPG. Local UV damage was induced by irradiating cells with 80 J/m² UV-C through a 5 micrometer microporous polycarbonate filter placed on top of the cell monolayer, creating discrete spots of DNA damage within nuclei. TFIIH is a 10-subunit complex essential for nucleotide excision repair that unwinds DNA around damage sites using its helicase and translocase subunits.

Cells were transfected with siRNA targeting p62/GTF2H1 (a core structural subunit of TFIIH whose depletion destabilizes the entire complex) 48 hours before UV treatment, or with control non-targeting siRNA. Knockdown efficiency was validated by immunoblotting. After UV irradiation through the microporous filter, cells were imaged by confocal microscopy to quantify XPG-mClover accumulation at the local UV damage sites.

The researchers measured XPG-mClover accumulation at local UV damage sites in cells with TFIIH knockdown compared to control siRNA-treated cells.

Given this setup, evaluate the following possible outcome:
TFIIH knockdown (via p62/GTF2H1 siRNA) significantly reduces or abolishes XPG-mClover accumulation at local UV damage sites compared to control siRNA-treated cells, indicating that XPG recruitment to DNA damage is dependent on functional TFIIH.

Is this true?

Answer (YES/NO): YES